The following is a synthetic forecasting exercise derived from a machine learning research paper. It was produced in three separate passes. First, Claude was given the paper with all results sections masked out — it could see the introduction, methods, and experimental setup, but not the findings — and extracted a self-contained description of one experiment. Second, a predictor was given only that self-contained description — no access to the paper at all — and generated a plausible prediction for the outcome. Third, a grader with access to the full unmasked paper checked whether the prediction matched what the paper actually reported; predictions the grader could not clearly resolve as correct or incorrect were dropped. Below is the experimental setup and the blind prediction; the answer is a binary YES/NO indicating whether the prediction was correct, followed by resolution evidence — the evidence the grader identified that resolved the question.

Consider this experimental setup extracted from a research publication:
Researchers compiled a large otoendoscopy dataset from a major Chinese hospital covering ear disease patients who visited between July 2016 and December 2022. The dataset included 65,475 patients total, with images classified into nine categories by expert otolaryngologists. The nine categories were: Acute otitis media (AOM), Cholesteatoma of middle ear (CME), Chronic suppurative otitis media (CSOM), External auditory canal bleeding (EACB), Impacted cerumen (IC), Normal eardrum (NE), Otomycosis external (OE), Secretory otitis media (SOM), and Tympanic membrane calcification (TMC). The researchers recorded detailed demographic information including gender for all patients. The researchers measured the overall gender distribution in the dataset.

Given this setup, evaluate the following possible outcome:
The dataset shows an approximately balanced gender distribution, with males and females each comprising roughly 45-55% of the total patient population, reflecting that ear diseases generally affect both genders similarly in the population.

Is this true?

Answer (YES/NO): NO